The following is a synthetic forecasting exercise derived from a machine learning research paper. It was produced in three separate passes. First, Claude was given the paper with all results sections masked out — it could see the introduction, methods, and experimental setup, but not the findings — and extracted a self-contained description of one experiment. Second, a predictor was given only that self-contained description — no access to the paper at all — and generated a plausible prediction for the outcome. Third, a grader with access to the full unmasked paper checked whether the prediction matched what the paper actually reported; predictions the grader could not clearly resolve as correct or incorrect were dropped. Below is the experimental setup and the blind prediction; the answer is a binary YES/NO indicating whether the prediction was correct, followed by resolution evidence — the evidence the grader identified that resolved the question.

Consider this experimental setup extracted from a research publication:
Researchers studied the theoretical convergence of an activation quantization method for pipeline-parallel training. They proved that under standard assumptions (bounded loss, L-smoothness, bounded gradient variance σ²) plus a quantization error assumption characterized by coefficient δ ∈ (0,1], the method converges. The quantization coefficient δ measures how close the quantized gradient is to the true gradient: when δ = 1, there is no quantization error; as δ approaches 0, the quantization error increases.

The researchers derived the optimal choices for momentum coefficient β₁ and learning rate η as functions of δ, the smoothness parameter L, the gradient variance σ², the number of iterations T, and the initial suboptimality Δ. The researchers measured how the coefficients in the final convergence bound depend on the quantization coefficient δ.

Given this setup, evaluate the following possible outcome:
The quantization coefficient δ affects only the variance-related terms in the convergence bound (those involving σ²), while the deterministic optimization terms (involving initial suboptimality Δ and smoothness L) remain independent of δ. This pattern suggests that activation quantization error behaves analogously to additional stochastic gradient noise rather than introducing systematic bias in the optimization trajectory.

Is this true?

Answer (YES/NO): NO